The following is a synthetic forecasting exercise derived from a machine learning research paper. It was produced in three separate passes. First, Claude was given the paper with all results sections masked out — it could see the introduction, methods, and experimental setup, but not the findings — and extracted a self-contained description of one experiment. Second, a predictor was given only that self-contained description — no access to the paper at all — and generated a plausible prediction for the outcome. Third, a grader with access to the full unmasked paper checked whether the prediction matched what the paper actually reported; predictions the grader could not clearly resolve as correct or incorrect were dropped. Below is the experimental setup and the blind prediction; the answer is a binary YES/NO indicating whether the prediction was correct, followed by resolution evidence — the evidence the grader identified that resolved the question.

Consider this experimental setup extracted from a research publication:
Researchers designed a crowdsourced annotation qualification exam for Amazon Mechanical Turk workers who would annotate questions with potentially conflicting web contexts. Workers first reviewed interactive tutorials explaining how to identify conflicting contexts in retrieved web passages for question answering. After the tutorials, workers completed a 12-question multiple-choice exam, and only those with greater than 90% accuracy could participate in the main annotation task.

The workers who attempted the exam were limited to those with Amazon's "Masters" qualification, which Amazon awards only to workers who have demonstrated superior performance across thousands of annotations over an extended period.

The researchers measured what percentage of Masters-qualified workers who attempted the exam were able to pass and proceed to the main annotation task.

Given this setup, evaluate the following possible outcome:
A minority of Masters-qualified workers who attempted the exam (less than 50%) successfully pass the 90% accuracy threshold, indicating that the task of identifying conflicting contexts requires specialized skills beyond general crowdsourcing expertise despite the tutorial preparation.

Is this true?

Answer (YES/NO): YES